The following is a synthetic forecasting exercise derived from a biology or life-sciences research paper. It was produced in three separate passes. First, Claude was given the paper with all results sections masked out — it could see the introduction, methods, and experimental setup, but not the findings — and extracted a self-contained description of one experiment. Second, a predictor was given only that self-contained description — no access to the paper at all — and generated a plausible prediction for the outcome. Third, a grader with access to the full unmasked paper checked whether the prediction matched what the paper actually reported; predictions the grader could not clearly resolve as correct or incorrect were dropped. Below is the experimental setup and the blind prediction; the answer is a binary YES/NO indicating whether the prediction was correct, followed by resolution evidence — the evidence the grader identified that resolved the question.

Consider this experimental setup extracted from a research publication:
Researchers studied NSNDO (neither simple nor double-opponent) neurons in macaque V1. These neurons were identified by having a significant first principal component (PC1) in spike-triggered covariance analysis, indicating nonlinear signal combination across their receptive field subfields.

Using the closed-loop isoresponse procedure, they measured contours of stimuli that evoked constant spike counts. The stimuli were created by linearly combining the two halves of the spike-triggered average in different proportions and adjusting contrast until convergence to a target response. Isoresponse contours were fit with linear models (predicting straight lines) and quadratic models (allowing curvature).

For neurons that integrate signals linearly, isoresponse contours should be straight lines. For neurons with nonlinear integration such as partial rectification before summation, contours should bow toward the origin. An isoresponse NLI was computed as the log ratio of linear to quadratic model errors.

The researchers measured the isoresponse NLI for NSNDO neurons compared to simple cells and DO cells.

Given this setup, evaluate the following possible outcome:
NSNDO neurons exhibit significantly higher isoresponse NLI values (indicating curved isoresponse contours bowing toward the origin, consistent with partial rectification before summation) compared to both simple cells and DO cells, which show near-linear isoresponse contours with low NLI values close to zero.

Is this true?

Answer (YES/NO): YES